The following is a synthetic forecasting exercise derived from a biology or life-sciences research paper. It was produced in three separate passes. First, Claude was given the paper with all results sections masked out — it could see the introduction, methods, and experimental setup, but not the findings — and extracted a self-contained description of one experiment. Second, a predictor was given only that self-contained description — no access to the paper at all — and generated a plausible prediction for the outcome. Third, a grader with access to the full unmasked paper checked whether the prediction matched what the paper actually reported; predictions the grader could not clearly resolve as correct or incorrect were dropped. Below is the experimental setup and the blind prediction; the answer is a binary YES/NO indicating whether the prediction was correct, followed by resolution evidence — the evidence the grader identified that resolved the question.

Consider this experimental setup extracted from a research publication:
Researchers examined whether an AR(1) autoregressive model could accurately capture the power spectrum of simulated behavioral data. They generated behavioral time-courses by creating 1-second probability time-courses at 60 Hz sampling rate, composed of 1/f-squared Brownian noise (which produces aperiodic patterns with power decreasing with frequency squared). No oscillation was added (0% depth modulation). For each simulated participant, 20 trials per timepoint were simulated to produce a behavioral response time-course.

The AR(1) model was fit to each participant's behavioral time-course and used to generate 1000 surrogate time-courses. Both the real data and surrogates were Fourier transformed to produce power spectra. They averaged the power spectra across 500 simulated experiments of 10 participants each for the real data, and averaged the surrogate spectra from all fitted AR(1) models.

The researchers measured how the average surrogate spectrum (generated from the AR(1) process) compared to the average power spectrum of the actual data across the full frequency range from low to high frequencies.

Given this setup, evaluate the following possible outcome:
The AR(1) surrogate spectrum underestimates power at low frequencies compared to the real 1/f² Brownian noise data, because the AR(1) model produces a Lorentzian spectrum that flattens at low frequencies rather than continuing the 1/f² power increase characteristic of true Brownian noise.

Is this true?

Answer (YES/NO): YES